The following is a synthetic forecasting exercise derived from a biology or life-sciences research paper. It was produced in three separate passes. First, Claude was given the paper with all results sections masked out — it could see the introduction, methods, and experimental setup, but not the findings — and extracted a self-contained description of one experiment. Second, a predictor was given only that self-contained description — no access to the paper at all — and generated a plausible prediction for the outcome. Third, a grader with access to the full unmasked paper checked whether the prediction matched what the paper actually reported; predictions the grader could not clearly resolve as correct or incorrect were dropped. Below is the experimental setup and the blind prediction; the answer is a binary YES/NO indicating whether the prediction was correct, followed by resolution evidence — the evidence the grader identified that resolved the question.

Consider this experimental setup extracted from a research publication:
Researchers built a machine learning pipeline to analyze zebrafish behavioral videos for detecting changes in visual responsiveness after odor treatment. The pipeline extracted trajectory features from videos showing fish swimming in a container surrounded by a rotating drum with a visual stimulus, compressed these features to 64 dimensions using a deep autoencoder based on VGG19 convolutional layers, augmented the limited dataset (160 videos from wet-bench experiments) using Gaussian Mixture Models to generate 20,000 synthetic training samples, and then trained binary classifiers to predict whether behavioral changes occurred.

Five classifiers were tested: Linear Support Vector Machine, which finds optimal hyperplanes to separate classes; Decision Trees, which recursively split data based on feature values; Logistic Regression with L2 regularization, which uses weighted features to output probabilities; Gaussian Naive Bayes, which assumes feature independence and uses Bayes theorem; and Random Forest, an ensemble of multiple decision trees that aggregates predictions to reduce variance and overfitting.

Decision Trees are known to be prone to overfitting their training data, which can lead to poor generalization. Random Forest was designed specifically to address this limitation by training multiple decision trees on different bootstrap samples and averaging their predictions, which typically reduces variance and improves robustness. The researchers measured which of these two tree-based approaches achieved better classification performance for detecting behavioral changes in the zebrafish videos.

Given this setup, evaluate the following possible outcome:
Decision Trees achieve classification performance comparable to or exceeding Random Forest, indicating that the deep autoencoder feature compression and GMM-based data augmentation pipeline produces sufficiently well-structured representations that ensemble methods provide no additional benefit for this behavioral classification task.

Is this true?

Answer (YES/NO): YES